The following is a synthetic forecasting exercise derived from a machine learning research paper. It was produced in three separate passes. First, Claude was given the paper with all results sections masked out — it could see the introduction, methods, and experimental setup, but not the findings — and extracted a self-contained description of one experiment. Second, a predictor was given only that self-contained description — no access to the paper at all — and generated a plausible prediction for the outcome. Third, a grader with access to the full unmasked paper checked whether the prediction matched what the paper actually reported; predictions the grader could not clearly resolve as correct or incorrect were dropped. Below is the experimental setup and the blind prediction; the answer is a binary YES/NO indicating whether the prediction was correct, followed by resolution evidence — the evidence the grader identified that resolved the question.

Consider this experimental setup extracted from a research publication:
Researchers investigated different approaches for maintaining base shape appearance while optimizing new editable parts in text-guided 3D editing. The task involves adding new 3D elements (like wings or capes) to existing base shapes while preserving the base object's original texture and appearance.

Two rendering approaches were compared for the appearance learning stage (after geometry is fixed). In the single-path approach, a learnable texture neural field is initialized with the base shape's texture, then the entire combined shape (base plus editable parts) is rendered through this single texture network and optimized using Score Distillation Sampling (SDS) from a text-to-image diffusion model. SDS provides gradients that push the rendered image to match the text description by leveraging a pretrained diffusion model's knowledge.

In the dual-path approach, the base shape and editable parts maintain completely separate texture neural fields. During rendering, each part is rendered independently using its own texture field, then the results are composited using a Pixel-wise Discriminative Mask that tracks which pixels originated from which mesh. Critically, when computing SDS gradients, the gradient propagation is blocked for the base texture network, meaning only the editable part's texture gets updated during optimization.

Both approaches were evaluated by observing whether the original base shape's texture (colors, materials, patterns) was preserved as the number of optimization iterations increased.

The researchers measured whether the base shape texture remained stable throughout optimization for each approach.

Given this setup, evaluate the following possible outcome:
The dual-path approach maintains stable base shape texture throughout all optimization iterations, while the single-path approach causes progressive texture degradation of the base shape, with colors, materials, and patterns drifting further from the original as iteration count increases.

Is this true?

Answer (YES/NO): YES